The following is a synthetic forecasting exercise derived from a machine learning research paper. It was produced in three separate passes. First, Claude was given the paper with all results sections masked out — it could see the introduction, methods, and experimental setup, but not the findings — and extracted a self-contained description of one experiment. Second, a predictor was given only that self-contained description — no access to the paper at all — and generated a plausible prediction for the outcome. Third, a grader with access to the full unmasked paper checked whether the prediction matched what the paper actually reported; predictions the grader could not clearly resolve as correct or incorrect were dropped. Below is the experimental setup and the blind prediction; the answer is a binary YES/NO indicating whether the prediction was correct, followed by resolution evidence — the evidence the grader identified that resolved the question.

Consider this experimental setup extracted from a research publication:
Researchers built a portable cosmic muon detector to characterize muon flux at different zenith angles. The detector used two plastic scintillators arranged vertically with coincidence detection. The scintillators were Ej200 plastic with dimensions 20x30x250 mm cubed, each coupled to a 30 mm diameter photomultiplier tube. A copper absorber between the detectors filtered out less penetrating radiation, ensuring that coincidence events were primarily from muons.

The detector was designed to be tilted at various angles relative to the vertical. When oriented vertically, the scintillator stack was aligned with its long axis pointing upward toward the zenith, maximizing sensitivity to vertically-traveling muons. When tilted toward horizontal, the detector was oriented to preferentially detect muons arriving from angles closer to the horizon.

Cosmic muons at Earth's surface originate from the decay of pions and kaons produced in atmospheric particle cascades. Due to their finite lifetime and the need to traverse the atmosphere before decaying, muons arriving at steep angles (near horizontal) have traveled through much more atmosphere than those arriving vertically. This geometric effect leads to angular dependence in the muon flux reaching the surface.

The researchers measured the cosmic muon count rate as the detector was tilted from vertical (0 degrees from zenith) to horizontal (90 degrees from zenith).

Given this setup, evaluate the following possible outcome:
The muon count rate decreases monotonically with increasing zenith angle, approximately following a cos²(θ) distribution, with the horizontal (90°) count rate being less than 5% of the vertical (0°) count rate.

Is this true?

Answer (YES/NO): NO